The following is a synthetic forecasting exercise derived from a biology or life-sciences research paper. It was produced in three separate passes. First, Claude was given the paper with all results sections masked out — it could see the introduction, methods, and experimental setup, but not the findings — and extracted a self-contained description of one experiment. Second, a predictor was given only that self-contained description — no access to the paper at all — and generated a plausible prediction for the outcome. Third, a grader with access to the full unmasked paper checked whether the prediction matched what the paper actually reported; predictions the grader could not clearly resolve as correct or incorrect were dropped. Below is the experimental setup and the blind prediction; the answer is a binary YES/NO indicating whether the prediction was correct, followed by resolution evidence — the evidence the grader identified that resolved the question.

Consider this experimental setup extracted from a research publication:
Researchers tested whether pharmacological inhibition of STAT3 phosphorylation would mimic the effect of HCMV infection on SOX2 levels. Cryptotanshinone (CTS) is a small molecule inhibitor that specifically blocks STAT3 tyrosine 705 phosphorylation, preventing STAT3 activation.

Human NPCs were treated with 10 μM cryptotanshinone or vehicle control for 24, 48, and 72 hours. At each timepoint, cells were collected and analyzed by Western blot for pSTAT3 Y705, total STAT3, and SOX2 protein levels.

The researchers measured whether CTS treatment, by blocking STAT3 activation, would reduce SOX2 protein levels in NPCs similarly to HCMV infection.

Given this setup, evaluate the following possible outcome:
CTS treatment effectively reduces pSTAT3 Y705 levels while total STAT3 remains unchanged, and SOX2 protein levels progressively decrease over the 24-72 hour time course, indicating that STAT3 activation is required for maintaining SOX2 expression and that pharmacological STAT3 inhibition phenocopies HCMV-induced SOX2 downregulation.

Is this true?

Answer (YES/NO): YES